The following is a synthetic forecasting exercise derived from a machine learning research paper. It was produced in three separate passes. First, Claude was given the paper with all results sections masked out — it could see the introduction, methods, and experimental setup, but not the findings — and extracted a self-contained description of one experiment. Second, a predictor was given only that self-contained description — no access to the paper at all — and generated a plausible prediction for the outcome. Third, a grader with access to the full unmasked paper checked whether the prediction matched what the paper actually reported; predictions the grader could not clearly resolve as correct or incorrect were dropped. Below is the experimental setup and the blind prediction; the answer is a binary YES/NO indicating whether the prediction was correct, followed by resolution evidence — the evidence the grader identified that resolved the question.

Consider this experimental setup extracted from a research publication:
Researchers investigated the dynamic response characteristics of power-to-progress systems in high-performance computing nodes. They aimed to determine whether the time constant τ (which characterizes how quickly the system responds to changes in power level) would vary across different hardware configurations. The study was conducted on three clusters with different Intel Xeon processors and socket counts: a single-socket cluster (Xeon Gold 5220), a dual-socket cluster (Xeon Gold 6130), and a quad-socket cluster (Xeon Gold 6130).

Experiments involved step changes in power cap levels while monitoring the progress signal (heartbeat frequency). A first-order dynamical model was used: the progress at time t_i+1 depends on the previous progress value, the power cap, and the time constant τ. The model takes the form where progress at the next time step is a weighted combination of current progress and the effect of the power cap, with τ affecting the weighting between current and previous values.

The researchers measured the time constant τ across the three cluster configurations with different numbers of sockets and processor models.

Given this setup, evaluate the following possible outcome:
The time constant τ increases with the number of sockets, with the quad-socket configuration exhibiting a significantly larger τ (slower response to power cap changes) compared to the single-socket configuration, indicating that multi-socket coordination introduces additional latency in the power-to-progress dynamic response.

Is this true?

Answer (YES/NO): NO